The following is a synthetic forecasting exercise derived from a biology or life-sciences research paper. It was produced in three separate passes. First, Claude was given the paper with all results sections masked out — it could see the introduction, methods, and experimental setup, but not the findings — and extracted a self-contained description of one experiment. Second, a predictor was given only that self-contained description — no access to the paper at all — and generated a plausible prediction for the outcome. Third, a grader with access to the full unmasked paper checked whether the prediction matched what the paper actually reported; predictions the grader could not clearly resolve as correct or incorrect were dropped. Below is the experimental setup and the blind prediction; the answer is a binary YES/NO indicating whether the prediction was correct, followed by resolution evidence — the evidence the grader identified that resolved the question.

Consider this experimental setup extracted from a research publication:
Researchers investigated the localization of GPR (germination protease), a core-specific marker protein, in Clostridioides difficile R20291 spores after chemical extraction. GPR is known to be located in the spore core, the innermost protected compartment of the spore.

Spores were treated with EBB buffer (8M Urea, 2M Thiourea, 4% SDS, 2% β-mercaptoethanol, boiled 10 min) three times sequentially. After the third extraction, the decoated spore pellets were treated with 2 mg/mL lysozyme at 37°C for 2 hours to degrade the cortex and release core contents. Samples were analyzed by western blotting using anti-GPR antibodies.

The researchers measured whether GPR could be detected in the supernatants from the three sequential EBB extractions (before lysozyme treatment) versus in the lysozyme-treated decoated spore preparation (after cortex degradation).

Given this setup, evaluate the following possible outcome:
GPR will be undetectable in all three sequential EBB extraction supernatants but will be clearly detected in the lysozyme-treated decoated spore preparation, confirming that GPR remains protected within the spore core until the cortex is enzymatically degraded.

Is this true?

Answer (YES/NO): YES